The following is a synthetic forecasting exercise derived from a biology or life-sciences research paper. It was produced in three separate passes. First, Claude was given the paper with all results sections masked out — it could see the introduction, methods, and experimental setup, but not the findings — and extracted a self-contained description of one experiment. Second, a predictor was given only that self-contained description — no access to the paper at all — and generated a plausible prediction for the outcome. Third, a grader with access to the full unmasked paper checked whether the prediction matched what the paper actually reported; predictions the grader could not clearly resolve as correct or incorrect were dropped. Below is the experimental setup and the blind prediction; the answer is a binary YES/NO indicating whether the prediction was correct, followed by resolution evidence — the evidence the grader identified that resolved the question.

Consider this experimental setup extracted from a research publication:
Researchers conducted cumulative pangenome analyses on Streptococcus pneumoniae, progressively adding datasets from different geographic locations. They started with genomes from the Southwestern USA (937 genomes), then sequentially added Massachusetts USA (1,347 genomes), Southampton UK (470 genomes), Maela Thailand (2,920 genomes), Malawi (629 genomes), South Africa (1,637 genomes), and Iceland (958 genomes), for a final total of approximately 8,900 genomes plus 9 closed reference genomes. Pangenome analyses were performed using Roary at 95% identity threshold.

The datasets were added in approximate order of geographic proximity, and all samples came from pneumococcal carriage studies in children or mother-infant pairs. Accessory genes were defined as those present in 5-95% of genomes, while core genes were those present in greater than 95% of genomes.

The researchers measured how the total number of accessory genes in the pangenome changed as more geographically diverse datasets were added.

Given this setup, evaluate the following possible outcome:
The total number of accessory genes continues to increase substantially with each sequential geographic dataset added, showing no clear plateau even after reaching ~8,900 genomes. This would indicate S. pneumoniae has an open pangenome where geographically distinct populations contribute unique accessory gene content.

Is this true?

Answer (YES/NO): NO